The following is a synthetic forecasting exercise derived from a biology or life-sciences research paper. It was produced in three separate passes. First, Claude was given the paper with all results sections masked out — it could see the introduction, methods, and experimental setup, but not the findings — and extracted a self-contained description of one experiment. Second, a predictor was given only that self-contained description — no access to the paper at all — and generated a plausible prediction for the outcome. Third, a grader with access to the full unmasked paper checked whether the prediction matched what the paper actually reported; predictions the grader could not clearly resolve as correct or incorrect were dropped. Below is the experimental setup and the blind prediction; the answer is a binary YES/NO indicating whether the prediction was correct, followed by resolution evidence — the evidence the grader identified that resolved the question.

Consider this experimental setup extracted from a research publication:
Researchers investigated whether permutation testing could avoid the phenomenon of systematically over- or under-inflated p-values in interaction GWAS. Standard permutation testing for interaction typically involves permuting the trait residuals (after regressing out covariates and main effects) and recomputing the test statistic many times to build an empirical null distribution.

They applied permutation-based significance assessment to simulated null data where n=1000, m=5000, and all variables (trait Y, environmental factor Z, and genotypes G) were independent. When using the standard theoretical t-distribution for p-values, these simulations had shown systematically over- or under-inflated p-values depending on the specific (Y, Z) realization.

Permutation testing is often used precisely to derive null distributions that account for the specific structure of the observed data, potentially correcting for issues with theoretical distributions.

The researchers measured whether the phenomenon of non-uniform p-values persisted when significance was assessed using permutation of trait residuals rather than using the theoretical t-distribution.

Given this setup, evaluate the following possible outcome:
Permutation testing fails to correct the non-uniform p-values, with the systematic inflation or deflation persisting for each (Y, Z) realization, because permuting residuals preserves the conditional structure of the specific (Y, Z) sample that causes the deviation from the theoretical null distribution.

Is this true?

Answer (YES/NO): YES